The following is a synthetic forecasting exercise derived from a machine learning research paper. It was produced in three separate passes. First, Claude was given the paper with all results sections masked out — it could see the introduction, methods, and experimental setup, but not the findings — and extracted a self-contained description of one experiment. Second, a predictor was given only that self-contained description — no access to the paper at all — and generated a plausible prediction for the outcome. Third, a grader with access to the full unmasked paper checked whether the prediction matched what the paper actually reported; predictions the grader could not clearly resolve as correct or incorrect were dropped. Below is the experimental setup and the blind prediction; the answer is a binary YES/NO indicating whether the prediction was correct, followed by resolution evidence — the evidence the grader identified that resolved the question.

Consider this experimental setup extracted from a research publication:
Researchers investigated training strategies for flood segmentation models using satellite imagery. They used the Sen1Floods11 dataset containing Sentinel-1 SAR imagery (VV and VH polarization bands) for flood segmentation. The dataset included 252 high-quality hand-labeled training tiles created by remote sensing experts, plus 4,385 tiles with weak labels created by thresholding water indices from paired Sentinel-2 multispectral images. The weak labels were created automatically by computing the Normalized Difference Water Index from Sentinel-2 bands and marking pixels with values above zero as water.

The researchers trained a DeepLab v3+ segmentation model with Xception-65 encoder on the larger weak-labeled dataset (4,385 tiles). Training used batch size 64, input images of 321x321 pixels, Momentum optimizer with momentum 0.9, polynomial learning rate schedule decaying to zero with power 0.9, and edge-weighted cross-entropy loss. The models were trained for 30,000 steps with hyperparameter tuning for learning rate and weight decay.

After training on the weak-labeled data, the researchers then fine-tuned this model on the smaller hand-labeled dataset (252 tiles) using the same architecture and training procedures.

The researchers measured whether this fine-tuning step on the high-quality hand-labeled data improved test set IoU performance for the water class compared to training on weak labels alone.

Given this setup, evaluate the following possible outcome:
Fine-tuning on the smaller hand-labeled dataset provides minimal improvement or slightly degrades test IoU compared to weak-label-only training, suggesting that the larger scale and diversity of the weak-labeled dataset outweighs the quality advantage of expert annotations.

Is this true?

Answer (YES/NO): YES